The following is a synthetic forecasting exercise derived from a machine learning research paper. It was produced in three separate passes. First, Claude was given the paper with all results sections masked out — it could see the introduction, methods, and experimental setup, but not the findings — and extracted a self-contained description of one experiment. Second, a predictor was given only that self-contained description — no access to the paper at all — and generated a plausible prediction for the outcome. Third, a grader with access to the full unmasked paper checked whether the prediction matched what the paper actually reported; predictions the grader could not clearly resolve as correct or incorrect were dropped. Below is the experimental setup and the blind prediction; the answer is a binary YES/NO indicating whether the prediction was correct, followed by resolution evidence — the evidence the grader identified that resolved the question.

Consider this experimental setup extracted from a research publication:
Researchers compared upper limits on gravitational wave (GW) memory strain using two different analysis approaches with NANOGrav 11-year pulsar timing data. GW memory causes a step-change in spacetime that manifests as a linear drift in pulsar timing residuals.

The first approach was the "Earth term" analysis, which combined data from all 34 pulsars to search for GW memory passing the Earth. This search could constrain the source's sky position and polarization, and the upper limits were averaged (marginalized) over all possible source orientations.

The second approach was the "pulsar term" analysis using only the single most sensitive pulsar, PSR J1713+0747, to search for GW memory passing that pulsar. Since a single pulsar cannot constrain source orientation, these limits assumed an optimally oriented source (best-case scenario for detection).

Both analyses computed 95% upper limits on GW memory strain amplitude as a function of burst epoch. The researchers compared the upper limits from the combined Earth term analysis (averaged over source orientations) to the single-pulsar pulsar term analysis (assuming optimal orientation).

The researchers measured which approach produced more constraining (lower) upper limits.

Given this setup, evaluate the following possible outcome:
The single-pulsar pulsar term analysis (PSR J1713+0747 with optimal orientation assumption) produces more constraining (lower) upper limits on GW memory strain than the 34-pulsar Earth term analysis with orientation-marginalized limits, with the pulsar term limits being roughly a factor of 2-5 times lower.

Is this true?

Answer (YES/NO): NO